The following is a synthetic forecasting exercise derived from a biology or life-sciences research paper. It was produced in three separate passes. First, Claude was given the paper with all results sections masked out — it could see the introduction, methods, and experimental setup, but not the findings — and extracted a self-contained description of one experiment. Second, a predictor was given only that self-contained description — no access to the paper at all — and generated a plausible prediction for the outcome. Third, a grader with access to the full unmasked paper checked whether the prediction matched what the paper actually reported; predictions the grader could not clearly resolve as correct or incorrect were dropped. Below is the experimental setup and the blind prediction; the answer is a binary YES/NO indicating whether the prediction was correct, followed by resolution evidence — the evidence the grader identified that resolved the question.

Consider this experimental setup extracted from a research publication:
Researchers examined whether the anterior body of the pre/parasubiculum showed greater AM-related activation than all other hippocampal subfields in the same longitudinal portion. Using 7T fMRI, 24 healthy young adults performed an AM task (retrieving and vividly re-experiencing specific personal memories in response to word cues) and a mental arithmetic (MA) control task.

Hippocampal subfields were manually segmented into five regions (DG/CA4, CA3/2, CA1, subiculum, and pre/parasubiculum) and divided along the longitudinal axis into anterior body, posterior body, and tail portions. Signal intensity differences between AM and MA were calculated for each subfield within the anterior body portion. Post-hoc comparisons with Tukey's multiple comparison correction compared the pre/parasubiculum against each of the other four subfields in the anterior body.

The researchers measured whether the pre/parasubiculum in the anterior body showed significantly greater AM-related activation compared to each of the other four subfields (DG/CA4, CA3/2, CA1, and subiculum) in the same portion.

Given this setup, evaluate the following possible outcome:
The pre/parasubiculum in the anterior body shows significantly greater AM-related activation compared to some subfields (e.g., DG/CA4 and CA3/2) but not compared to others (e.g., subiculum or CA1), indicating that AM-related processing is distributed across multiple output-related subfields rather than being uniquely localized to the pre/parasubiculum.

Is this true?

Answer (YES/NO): NO